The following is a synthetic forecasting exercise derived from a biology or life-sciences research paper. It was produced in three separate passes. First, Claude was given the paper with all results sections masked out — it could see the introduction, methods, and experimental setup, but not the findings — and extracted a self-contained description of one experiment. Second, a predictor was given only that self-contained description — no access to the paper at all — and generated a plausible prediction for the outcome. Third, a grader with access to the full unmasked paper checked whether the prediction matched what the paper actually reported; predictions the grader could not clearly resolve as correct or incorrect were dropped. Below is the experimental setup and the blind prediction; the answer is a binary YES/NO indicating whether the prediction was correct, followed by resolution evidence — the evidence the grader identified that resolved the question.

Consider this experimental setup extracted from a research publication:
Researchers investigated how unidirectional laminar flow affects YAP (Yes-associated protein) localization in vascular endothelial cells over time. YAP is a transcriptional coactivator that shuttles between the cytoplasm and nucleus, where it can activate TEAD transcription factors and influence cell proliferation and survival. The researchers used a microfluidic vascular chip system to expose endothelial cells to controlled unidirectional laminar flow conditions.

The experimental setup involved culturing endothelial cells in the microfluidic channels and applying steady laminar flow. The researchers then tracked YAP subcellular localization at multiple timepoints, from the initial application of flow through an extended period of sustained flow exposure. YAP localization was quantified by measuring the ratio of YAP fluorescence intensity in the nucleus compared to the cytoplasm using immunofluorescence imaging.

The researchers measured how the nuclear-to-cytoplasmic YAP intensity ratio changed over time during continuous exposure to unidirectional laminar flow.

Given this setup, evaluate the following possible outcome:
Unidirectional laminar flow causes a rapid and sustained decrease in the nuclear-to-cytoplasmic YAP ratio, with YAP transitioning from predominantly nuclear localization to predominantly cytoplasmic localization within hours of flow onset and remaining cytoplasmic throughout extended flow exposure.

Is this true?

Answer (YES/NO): NO